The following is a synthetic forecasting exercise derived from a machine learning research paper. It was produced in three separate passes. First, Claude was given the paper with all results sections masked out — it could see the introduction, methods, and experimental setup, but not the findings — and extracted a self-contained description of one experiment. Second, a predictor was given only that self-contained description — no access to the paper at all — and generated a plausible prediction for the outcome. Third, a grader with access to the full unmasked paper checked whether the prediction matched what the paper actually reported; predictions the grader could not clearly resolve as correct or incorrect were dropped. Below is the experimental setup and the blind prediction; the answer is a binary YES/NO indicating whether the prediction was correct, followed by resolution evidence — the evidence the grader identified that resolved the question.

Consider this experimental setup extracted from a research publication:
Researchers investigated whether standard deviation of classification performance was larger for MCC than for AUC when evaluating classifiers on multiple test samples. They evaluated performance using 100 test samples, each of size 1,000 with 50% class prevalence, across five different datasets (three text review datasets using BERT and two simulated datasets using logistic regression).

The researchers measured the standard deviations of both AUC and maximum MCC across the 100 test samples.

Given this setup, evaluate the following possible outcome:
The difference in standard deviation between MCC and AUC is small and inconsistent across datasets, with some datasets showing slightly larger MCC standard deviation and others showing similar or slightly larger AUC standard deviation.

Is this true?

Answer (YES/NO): NO